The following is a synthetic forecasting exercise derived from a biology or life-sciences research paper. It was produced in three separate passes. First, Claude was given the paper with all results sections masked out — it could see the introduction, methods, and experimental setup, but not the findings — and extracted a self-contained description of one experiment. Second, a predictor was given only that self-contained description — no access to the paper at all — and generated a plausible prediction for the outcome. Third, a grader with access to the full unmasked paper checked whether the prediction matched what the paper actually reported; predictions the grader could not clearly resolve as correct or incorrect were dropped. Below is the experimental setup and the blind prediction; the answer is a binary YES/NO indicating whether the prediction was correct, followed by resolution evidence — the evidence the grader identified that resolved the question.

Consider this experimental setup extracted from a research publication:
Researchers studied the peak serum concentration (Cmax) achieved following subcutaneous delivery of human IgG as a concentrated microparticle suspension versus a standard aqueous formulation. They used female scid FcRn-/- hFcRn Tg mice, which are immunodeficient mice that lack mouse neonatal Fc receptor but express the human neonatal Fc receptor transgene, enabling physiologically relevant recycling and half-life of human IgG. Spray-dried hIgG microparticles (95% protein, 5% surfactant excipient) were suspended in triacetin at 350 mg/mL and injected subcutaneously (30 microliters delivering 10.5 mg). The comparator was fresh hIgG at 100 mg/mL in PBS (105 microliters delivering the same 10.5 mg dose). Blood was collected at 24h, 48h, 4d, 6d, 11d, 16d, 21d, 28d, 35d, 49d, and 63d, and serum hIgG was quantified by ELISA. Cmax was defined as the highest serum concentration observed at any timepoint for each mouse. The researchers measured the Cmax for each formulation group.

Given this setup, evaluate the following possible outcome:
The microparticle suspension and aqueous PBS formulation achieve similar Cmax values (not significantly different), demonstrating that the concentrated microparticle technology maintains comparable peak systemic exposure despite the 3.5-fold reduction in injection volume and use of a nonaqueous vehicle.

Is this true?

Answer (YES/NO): YES